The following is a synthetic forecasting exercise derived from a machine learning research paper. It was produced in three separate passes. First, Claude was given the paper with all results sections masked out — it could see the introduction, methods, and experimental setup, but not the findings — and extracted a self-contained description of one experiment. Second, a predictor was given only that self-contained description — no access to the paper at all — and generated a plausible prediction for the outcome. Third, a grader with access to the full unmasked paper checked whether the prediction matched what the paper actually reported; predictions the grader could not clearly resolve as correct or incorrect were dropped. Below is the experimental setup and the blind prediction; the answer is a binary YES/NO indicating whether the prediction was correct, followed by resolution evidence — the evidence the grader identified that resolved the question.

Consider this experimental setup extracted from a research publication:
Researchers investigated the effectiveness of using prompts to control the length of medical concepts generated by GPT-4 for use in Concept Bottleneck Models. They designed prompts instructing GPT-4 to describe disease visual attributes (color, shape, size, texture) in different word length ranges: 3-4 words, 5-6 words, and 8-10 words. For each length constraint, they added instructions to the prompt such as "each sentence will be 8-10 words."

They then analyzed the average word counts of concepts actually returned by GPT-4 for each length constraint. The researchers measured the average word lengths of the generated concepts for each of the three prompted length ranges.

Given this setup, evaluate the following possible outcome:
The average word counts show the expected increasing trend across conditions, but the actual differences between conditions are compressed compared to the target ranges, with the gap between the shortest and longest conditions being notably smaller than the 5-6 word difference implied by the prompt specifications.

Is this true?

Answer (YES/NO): YES